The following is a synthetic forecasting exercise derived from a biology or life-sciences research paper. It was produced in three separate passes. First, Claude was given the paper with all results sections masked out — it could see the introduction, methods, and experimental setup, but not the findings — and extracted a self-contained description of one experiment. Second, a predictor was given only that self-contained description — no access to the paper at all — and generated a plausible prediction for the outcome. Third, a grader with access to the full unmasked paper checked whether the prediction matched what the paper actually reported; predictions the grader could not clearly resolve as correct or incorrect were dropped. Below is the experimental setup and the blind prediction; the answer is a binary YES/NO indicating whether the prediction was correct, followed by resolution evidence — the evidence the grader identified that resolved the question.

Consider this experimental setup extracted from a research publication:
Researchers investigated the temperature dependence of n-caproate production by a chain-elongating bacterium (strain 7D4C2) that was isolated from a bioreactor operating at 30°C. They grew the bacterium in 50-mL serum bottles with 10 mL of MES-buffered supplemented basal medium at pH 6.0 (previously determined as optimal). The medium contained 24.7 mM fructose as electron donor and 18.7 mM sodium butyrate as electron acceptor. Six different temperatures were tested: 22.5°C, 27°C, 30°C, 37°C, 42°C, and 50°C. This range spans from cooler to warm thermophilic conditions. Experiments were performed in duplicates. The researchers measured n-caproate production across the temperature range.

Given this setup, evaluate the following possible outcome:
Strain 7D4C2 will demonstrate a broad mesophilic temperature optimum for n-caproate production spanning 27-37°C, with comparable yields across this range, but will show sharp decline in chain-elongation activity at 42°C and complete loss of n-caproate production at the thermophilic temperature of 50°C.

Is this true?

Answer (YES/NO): NO